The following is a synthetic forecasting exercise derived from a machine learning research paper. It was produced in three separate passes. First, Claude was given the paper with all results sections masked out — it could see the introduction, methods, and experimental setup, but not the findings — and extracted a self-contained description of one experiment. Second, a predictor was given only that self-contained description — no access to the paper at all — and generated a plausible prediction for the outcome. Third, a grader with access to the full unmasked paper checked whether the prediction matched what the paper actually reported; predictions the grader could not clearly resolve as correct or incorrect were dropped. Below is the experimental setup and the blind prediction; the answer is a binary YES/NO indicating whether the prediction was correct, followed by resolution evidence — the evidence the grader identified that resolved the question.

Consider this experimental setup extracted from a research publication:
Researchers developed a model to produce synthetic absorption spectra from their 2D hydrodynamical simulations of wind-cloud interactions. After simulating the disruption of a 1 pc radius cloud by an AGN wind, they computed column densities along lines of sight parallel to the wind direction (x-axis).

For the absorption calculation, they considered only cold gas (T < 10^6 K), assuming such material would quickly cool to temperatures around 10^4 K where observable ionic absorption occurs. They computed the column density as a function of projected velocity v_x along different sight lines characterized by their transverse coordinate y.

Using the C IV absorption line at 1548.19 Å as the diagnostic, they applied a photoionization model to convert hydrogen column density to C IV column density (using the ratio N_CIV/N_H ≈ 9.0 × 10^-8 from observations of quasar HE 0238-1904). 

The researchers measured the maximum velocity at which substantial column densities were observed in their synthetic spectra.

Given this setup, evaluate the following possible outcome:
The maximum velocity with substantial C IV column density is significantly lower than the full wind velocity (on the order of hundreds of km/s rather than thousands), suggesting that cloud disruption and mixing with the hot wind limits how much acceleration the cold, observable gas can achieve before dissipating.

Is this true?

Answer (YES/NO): NO